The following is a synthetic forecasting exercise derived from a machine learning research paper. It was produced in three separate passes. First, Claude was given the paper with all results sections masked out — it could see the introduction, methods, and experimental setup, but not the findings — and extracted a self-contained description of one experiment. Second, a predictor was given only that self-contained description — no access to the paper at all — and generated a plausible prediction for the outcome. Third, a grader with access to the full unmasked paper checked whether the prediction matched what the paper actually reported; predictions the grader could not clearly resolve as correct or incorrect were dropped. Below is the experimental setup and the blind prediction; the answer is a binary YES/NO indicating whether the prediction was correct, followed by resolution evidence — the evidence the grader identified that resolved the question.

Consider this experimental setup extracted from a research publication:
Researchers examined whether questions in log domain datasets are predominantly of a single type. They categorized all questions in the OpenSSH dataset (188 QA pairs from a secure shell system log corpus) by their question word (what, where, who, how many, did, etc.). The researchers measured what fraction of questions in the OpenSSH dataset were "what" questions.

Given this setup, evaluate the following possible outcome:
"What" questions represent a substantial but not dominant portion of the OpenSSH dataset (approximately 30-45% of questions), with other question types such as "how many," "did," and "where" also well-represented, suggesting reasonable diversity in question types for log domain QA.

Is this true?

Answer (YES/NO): NO